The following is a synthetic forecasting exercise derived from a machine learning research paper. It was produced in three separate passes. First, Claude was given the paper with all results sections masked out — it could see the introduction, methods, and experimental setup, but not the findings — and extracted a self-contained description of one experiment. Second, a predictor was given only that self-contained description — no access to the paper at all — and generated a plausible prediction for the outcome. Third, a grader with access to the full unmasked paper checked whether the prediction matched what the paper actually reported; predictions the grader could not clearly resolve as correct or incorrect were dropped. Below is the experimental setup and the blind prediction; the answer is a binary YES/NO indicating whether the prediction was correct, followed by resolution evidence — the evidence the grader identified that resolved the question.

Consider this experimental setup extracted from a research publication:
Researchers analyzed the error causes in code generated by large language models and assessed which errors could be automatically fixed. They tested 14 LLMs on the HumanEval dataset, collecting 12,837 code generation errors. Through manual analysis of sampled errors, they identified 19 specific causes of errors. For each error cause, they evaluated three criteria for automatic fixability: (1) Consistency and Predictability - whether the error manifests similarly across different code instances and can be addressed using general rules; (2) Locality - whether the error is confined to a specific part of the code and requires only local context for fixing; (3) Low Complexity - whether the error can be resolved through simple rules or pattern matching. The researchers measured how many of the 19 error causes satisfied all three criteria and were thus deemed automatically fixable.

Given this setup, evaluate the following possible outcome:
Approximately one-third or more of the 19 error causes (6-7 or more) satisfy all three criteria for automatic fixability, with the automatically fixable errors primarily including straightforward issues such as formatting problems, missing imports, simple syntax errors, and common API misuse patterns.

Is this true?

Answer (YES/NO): NO